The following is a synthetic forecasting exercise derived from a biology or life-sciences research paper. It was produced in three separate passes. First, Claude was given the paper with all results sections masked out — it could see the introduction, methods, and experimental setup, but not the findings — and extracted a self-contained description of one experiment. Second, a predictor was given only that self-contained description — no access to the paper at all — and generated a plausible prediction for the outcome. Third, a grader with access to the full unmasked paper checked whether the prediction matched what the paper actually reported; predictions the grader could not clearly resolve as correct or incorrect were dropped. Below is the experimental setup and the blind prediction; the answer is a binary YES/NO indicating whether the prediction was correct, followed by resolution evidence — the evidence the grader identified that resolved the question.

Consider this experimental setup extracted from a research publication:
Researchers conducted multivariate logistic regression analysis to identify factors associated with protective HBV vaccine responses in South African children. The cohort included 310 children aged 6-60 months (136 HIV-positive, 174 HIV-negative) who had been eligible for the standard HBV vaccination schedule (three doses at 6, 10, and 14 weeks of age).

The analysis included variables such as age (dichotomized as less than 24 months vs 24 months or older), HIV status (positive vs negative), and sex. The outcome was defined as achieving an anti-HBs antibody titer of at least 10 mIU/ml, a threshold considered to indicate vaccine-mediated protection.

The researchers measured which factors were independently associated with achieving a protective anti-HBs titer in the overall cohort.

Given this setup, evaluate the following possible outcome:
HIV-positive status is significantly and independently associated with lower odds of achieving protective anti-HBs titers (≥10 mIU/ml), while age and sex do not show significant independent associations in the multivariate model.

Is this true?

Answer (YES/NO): YES